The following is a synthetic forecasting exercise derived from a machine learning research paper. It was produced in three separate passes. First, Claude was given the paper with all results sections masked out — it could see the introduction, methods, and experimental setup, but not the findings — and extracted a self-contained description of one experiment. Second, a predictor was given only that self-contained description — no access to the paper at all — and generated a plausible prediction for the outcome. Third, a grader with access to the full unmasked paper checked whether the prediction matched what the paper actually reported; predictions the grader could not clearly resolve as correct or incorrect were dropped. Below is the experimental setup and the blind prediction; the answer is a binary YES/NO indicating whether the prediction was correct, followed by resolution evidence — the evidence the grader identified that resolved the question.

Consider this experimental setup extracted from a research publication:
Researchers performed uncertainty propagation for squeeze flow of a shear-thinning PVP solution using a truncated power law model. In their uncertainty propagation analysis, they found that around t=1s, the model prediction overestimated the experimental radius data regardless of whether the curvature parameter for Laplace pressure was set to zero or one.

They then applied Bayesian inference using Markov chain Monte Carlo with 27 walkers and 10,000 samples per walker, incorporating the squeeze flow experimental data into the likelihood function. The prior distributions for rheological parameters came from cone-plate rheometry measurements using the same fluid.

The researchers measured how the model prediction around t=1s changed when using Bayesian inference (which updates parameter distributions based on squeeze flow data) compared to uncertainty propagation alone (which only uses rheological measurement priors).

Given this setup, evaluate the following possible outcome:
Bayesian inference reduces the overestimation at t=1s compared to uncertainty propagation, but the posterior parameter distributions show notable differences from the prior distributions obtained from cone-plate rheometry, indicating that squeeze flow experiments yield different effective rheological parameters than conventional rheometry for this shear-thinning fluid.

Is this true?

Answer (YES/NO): NO